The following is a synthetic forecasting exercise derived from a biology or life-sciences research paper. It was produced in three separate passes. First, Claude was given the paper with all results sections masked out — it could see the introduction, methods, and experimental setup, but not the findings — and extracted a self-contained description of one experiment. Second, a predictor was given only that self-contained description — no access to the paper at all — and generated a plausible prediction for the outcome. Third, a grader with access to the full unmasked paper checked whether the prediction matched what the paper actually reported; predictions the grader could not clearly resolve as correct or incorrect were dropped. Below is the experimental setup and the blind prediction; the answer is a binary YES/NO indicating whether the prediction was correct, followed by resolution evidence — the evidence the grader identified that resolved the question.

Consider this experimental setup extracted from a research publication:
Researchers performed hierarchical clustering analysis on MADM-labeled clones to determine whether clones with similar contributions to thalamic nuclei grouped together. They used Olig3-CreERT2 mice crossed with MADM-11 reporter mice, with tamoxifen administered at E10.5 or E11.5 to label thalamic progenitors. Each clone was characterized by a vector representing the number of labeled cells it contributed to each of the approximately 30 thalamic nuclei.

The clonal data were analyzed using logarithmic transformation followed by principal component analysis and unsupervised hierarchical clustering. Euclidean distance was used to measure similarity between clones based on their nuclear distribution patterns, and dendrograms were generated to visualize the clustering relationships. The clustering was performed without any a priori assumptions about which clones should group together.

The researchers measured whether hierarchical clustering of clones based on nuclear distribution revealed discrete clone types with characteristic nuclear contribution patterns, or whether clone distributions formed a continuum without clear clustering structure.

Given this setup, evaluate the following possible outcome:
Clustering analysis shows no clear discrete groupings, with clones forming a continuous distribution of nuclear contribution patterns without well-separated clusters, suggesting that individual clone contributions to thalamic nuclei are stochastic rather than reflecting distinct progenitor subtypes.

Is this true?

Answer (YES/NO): NO